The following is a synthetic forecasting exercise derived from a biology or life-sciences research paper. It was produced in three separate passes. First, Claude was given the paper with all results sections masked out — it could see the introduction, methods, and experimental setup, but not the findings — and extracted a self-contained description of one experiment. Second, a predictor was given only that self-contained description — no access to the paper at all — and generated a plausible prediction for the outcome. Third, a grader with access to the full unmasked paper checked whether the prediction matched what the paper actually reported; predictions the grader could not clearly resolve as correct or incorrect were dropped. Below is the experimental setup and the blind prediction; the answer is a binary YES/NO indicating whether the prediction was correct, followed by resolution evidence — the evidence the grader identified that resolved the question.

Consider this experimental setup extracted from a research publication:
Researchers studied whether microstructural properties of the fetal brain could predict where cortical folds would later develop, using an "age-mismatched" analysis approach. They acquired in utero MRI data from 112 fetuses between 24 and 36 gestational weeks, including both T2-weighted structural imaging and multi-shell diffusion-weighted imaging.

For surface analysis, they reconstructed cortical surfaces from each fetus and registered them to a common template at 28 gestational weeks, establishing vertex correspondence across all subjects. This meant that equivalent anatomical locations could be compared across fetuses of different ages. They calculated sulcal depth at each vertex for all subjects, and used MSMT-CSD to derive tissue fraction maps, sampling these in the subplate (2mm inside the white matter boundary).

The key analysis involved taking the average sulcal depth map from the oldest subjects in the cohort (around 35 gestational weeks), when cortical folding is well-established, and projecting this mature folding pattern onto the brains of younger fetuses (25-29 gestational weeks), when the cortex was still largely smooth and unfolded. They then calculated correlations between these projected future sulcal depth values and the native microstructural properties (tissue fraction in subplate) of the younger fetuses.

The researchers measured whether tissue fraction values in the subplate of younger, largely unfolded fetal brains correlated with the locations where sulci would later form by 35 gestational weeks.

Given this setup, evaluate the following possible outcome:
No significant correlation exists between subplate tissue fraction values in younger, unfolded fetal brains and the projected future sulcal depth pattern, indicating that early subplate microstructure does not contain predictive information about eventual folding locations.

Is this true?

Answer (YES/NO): NO